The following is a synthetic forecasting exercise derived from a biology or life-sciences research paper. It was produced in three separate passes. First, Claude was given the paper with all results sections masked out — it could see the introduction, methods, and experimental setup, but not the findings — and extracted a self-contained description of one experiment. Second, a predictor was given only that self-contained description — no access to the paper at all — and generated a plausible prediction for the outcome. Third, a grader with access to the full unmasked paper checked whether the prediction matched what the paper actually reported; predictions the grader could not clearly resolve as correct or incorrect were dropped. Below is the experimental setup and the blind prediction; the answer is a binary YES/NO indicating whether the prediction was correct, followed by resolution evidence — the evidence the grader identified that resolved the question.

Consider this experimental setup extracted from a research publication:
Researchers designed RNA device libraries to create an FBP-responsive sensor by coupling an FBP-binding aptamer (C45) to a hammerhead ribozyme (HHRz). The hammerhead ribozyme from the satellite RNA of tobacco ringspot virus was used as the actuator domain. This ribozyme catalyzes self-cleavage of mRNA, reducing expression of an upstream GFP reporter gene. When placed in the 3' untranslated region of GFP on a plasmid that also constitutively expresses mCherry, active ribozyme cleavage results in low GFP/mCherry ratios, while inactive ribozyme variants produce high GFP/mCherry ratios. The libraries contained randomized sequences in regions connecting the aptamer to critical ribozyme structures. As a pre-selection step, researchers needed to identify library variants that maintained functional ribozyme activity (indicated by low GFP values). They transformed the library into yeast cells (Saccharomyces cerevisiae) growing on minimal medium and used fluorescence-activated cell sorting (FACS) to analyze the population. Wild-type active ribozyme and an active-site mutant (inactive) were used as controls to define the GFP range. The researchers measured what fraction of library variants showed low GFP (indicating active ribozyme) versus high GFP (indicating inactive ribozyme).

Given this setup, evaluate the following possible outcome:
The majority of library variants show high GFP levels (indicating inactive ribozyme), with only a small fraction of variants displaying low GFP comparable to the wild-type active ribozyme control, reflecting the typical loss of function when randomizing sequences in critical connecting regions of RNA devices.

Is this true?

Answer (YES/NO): YES